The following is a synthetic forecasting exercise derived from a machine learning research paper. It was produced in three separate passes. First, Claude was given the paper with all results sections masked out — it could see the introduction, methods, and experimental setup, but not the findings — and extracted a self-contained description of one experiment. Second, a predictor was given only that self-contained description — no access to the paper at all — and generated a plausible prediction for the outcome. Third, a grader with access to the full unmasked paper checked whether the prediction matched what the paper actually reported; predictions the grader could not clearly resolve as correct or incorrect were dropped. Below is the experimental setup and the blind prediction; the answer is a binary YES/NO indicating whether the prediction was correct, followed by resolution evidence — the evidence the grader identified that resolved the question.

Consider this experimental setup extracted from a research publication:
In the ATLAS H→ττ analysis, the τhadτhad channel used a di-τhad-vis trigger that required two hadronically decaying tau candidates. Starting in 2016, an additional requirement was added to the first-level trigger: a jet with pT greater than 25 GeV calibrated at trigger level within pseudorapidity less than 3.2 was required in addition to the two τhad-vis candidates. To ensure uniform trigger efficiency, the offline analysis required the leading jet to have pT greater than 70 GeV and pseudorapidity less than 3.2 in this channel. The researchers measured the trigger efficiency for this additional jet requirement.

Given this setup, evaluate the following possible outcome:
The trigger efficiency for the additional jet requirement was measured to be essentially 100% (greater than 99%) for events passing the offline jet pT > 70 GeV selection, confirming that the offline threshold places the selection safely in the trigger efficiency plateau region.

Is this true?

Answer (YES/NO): NO